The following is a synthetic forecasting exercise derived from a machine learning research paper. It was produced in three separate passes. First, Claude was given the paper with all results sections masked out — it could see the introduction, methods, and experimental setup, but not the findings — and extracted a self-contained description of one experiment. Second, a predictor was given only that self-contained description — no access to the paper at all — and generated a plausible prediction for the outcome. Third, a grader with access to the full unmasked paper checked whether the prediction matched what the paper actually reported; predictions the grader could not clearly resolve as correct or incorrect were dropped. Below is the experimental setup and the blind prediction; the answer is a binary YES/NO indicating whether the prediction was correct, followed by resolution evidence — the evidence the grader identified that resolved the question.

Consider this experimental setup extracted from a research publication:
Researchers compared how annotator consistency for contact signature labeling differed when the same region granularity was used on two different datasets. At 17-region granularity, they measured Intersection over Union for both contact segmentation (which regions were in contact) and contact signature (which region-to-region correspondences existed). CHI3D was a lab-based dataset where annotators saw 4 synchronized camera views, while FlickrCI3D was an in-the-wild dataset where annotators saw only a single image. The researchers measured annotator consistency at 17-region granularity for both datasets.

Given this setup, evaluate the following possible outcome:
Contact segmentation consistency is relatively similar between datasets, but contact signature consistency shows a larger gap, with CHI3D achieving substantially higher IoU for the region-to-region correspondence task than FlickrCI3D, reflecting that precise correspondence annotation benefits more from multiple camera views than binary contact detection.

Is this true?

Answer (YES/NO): NO